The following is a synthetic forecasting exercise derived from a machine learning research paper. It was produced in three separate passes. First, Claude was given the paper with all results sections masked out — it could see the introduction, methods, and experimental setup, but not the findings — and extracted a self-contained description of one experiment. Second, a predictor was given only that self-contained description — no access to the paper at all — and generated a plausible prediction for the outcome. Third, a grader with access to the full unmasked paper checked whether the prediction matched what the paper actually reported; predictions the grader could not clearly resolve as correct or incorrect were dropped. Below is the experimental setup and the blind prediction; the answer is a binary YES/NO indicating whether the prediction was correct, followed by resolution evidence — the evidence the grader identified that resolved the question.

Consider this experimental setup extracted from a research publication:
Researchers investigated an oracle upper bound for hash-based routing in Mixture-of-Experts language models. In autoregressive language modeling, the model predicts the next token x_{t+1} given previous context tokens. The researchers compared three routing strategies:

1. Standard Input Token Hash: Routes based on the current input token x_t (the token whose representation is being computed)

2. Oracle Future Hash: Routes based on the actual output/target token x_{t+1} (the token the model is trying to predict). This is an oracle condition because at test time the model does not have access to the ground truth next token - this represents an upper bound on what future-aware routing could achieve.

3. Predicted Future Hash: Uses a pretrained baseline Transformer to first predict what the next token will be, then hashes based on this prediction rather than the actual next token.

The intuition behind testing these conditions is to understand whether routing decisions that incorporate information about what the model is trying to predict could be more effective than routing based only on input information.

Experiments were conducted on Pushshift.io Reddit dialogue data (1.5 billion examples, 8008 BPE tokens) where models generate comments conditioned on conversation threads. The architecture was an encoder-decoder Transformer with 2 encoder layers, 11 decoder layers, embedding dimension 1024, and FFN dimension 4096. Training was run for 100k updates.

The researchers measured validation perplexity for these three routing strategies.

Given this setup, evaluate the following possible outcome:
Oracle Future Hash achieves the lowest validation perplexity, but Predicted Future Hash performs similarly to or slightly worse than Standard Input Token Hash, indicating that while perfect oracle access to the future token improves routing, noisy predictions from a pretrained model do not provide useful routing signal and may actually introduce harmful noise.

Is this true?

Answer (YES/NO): NO